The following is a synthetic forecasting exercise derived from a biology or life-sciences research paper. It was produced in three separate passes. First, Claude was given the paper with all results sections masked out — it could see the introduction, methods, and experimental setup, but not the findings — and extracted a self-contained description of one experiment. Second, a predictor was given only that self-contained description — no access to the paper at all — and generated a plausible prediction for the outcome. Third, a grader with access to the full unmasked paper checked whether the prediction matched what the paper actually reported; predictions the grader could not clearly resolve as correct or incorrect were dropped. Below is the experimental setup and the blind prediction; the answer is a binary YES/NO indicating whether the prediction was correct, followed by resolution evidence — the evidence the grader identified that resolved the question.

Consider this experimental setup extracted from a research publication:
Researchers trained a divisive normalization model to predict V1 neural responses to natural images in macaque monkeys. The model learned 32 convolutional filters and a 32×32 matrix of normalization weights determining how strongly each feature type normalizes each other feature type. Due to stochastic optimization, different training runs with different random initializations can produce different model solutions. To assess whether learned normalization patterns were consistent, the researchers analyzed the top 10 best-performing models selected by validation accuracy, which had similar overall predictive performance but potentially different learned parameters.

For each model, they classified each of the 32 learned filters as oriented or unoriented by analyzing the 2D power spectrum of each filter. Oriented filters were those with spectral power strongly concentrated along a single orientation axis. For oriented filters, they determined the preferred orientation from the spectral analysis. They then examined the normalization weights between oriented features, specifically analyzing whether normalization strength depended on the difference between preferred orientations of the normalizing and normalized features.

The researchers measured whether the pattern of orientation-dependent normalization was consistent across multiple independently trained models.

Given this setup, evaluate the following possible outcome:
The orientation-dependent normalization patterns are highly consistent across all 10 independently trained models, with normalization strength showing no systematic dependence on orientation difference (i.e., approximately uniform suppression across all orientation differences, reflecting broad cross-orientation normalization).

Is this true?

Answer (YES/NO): NO